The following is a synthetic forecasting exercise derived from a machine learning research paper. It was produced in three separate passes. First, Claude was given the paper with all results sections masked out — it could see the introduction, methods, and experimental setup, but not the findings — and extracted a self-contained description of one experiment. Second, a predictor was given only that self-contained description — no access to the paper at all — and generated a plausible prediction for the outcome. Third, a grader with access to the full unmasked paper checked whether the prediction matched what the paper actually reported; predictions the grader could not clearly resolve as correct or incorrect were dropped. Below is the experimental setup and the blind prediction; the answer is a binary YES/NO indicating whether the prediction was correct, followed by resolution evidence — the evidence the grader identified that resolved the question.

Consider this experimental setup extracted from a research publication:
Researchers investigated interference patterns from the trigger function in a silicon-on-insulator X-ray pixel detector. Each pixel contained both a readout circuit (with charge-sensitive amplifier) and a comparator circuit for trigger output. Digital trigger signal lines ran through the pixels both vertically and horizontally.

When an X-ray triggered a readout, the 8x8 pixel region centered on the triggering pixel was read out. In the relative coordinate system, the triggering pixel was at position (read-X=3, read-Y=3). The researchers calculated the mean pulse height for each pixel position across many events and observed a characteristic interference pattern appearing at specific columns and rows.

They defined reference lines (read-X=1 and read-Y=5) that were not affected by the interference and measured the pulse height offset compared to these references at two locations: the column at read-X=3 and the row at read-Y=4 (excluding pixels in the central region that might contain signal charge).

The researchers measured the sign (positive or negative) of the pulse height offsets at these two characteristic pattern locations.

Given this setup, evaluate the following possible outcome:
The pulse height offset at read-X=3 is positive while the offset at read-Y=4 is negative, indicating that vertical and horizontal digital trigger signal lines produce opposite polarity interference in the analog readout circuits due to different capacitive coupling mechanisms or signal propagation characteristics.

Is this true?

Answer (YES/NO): YES